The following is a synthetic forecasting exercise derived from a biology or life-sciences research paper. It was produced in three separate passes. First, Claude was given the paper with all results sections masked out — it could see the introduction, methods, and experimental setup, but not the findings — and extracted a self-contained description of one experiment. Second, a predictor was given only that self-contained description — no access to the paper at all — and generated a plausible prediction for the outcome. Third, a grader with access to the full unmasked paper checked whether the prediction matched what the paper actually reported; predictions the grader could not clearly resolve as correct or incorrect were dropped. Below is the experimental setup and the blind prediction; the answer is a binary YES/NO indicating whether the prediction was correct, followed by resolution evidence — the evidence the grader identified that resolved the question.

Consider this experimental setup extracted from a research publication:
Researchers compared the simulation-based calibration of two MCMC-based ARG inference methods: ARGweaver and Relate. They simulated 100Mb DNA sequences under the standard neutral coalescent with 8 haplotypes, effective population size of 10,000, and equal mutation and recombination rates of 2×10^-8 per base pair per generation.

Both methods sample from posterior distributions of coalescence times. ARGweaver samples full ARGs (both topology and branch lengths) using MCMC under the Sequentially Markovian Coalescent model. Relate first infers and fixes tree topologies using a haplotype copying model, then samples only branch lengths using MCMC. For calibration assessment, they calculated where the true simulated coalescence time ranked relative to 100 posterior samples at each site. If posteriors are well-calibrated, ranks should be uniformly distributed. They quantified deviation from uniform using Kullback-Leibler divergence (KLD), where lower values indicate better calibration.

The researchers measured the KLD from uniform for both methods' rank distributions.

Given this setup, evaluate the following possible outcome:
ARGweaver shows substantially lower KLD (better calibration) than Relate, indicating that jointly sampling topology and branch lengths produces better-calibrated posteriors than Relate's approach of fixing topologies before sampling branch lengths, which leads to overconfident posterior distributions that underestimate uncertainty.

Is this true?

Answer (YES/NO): YES